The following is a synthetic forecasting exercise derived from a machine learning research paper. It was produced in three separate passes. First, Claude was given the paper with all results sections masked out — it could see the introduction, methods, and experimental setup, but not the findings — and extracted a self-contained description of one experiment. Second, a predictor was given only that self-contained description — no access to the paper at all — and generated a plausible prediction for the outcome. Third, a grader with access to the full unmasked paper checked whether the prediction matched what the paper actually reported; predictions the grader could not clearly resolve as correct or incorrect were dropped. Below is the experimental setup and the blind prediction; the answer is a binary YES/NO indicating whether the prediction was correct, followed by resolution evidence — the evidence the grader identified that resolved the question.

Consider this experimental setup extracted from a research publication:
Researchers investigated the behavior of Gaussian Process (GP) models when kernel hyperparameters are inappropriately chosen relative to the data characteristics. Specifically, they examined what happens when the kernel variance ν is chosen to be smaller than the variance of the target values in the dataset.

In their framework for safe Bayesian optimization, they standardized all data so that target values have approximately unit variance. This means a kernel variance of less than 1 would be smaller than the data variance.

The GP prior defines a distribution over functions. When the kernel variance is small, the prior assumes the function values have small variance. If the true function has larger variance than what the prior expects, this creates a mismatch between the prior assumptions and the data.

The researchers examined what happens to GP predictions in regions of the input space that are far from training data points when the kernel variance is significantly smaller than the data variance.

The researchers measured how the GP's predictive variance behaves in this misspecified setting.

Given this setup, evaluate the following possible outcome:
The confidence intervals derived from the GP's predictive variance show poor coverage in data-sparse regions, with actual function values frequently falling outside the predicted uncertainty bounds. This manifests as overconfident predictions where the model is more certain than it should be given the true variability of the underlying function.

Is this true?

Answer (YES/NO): YES